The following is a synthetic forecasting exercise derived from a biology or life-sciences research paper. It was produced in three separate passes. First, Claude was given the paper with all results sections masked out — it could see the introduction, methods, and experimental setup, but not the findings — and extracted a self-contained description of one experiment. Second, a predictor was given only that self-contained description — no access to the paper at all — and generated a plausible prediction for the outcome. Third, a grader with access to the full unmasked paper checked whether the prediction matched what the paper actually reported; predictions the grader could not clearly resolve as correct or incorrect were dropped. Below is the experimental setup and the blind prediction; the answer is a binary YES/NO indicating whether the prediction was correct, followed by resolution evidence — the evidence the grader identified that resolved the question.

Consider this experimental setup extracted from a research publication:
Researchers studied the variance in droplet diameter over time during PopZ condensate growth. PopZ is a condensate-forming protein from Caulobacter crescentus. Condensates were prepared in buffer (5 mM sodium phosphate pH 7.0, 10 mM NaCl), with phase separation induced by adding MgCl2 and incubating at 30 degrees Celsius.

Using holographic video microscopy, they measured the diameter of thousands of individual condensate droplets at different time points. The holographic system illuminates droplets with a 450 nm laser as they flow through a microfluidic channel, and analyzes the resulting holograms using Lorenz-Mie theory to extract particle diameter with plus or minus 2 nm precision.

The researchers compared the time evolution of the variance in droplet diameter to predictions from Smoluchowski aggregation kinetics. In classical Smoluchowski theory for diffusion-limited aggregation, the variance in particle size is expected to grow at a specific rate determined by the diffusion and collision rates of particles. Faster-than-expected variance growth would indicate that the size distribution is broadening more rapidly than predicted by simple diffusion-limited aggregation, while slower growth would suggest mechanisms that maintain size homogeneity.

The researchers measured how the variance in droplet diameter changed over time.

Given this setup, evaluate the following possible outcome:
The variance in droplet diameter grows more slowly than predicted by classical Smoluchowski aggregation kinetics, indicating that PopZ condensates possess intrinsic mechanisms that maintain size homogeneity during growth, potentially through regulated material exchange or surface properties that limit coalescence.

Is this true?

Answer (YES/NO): NO